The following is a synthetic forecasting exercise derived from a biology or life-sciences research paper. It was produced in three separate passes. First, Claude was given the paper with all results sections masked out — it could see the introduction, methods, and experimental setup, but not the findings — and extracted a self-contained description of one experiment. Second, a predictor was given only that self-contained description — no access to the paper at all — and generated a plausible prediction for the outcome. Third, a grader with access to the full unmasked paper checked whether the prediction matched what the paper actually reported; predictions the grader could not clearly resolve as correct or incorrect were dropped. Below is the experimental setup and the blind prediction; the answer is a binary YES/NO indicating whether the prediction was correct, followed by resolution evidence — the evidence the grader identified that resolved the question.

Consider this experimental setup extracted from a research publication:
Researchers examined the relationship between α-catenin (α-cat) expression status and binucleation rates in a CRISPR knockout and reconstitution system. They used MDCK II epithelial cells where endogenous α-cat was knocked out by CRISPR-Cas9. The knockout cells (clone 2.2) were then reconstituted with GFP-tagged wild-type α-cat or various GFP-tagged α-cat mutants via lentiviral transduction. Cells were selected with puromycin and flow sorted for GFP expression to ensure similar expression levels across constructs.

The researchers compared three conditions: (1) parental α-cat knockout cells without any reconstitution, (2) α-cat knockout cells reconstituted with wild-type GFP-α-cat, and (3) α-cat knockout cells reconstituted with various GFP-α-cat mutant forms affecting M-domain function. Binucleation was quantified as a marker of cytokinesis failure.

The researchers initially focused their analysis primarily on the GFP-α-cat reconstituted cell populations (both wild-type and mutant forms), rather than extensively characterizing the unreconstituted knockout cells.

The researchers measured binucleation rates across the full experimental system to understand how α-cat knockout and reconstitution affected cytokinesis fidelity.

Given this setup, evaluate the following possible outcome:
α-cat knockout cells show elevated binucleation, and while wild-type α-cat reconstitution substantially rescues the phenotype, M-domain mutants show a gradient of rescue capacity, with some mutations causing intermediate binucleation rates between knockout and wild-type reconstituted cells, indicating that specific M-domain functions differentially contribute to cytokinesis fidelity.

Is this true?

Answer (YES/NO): NO